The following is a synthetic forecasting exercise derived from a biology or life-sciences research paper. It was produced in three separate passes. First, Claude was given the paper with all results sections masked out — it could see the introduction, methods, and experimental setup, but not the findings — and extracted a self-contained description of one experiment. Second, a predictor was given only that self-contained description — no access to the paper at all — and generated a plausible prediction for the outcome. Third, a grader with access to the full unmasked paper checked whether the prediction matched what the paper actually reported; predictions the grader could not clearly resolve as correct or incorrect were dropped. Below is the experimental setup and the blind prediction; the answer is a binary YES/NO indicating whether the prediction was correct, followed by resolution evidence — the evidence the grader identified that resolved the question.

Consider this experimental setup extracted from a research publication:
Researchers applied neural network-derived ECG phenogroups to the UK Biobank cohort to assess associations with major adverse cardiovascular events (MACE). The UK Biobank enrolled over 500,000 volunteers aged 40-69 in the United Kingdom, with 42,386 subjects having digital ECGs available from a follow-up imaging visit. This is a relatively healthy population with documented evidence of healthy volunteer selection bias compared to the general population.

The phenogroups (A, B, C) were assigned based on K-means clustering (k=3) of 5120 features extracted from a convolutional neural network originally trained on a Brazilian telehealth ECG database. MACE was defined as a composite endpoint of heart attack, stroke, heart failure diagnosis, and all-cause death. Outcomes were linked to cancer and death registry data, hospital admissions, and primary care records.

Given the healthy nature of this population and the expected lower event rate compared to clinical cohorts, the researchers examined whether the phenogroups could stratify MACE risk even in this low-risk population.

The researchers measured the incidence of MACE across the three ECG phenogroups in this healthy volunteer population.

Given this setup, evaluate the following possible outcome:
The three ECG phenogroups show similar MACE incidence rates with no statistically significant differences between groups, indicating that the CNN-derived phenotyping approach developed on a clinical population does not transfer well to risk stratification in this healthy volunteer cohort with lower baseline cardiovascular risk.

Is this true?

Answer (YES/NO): NO